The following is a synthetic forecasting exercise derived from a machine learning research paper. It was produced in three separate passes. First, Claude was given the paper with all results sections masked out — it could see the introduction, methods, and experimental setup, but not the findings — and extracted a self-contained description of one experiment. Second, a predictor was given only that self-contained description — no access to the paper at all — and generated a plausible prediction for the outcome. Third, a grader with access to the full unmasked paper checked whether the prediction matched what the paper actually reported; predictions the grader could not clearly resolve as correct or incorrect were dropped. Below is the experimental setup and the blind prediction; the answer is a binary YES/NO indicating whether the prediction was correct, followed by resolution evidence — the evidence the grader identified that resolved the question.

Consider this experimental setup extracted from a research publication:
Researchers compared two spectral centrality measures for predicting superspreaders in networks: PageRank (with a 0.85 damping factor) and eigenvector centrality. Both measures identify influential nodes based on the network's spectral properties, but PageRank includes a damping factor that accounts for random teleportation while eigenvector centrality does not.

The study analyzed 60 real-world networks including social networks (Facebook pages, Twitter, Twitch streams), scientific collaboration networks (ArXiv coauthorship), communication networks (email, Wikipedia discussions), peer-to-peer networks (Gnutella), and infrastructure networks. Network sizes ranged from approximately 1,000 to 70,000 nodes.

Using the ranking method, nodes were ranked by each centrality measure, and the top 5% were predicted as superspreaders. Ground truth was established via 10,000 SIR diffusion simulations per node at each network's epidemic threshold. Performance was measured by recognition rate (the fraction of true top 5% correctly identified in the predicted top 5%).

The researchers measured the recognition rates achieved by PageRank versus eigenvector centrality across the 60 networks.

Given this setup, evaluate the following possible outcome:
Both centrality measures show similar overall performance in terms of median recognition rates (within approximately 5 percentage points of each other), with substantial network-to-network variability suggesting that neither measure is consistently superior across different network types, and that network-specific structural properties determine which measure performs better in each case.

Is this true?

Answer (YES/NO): NO